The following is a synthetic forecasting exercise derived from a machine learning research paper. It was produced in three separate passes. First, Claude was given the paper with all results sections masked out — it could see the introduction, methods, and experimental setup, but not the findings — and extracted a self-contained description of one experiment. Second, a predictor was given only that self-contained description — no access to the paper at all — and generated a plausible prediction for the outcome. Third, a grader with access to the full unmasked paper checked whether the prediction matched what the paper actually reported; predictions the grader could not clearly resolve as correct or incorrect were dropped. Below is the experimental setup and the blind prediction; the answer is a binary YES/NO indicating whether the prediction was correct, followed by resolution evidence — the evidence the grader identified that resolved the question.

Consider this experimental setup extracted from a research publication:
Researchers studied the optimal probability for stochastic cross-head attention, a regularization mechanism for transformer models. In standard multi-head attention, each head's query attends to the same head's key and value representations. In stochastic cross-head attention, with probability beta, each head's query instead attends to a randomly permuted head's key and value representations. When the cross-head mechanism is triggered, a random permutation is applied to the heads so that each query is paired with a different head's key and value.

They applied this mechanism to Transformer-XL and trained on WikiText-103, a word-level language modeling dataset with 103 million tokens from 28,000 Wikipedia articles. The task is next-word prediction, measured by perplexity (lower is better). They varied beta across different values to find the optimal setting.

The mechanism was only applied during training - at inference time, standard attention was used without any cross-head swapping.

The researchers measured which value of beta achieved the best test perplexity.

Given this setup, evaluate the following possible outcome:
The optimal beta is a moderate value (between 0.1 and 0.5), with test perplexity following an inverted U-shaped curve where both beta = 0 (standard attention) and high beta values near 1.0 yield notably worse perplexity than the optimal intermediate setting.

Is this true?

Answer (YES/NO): NO